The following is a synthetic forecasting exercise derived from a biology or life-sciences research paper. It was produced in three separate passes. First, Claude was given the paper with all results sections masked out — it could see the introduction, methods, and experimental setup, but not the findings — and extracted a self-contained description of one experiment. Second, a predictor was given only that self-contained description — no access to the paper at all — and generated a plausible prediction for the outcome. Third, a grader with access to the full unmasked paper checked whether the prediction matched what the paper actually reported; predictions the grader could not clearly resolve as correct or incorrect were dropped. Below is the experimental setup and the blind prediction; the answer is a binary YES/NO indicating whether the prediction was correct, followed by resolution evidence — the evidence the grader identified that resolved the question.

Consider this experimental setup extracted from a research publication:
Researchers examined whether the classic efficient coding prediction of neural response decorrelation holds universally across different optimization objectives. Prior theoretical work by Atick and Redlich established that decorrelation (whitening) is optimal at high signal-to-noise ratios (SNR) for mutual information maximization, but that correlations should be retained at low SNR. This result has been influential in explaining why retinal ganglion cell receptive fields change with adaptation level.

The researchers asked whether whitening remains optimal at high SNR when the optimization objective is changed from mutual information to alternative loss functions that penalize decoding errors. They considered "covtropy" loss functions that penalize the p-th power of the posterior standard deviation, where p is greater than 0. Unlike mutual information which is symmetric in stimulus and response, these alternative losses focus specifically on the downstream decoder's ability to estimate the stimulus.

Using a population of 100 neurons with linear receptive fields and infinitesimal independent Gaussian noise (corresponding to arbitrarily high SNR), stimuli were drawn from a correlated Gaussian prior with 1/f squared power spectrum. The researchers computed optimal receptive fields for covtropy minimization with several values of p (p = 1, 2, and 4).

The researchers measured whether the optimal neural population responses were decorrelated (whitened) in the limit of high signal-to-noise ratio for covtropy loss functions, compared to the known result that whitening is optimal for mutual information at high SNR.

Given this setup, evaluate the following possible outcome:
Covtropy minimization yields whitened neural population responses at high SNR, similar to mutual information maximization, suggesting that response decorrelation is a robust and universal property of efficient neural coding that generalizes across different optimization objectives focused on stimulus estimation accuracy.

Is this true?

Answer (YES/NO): NO